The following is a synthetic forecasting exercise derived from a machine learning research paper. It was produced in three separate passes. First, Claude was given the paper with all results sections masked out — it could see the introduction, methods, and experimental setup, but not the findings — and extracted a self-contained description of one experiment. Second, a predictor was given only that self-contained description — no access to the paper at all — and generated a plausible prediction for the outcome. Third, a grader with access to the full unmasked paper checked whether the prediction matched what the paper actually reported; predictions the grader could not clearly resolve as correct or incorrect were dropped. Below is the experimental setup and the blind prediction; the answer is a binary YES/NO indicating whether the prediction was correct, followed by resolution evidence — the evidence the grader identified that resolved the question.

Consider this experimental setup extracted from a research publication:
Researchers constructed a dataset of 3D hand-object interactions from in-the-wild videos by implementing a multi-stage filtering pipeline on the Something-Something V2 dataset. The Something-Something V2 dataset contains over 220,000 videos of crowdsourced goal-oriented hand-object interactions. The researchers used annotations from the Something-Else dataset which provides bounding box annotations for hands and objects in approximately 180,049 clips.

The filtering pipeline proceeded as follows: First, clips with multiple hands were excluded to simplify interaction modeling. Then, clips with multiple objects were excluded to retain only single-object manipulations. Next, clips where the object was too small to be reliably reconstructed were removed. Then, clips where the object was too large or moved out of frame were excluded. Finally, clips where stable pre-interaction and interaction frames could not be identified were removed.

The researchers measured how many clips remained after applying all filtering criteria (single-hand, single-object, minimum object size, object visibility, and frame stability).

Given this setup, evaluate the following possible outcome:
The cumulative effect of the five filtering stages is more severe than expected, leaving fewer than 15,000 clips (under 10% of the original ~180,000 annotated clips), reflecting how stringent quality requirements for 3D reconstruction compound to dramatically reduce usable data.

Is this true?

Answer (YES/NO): YES